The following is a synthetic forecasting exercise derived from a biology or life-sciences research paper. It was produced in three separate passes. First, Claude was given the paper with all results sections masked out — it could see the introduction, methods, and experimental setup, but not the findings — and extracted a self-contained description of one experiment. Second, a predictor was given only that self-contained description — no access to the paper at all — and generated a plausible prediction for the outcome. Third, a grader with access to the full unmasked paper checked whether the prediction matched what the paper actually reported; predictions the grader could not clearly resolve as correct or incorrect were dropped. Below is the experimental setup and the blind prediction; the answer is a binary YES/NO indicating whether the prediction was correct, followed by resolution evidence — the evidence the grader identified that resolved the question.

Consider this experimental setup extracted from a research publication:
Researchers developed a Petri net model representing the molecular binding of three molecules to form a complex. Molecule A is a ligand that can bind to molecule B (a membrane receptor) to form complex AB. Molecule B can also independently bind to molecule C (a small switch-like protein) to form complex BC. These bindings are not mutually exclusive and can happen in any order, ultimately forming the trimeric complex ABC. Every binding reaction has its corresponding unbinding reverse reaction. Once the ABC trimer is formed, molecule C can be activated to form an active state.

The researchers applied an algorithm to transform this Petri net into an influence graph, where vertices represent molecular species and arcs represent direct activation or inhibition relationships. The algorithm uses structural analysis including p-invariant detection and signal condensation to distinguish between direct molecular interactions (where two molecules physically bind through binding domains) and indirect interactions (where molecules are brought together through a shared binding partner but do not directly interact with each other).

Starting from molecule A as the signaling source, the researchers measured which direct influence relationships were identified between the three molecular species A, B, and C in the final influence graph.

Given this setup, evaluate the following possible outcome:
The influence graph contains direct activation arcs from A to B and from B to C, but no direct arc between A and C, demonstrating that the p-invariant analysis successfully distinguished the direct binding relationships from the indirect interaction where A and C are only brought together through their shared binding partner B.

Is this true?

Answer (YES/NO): YES